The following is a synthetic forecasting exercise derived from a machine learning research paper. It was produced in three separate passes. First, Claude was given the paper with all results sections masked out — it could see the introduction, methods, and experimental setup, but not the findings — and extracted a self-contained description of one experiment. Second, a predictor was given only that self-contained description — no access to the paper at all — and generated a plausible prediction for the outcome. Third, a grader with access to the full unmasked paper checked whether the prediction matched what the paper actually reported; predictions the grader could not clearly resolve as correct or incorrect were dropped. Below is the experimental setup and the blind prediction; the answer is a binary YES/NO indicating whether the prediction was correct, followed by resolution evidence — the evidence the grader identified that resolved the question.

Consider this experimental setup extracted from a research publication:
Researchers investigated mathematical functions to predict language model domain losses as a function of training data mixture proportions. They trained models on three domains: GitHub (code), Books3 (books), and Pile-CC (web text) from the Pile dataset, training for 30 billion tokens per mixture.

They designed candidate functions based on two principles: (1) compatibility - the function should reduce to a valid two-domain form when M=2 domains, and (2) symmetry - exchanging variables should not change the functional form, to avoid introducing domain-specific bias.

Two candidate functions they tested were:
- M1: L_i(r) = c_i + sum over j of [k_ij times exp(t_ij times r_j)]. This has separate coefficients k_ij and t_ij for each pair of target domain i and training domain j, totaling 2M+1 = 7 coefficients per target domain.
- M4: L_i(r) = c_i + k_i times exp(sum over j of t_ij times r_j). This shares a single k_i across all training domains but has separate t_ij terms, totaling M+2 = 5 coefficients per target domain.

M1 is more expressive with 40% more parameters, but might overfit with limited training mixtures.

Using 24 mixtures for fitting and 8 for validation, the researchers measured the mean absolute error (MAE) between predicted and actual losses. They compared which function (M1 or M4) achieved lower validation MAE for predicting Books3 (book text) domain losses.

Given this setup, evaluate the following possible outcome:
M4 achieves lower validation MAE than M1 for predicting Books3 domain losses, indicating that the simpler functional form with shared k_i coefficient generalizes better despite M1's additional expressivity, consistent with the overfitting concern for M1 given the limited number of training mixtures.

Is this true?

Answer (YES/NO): YES